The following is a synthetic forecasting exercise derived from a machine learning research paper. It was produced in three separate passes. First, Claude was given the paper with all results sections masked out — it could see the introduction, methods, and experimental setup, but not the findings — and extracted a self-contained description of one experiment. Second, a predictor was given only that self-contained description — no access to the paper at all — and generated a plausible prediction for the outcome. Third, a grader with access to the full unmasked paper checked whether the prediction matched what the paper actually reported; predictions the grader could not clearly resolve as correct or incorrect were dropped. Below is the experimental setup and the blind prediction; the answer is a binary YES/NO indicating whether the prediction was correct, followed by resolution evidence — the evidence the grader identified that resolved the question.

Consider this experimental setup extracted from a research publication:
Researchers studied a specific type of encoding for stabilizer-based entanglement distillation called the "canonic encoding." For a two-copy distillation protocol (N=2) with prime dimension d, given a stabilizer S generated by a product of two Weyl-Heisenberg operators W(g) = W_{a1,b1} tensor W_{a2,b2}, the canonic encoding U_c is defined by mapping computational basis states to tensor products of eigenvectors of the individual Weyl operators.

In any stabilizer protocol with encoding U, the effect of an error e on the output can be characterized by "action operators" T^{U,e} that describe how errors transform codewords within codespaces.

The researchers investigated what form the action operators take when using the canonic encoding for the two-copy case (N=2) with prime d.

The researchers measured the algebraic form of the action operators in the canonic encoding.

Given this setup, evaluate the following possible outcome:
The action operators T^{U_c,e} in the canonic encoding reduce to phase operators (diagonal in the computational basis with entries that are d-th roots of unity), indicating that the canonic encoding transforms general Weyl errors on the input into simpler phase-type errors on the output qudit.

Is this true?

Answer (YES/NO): NO